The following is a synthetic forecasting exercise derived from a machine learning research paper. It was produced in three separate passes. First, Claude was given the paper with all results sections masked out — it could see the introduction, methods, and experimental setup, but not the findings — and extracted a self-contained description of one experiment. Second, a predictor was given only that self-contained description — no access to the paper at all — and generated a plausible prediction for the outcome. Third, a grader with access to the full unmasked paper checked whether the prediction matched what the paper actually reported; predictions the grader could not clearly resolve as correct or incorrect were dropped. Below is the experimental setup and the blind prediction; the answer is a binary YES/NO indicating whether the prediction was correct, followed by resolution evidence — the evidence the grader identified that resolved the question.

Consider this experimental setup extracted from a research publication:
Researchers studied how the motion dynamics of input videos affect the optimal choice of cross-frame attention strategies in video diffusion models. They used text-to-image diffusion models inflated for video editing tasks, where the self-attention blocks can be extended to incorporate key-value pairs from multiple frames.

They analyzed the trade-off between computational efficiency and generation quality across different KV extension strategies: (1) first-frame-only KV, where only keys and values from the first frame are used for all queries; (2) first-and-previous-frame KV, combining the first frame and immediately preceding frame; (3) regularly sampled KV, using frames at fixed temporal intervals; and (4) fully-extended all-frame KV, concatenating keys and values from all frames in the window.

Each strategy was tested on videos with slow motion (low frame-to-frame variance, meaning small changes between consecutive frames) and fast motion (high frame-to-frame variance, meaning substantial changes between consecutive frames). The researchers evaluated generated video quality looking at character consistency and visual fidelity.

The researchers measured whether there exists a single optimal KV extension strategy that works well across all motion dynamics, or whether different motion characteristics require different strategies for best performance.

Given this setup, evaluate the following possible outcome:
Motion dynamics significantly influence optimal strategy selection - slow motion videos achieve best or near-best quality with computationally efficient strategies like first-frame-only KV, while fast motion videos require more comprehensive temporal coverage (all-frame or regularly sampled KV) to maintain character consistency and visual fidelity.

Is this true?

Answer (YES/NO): YES